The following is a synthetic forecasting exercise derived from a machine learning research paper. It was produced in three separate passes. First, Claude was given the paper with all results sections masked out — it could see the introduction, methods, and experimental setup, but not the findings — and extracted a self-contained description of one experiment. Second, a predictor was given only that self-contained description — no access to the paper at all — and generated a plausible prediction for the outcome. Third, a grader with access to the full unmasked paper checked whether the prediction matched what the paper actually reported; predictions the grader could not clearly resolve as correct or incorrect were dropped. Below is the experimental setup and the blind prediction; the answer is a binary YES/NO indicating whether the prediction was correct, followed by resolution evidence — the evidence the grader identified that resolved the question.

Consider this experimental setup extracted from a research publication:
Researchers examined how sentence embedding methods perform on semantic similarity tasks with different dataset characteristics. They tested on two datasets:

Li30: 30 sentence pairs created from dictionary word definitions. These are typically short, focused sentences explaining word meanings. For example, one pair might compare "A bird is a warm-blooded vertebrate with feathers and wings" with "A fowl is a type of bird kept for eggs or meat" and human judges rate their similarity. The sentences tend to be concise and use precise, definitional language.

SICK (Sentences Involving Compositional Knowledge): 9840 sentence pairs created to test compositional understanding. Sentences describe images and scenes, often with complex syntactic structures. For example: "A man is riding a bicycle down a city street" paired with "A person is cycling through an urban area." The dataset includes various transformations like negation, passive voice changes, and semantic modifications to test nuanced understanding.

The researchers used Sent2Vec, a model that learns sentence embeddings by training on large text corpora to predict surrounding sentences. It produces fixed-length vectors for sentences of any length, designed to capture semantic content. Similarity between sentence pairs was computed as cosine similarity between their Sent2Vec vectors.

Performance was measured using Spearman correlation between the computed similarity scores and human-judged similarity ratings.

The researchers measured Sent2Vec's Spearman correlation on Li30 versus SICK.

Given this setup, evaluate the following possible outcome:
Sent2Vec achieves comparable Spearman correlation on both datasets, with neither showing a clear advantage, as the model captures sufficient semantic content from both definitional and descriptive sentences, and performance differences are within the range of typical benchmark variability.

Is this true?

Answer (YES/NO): NO